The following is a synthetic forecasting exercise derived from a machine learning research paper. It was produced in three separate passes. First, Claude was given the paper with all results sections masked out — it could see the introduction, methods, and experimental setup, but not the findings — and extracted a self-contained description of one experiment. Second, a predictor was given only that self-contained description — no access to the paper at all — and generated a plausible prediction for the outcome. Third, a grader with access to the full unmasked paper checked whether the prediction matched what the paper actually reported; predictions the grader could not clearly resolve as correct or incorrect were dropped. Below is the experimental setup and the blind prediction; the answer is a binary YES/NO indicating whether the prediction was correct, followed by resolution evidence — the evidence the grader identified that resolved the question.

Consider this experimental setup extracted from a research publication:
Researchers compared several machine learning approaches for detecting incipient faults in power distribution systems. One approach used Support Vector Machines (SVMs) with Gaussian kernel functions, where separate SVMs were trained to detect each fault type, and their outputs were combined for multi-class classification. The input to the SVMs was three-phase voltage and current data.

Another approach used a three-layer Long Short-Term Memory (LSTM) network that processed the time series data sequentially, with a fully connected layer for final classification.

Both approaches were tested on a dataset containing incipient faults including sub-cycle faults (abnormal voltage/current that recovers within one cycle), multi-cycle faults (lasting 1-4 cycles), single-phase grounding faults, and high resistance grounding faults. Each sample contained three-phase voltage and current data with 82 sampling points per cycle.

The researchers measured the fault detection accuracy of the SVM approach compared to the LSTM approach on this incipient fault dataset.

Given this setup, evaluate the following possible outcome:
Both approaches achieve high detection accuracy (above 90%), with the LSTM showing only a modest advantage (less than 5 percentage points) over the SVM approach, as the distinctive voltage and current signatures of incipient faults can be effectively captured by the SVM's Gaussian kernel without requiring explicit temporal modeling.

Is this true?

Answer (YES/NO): NO